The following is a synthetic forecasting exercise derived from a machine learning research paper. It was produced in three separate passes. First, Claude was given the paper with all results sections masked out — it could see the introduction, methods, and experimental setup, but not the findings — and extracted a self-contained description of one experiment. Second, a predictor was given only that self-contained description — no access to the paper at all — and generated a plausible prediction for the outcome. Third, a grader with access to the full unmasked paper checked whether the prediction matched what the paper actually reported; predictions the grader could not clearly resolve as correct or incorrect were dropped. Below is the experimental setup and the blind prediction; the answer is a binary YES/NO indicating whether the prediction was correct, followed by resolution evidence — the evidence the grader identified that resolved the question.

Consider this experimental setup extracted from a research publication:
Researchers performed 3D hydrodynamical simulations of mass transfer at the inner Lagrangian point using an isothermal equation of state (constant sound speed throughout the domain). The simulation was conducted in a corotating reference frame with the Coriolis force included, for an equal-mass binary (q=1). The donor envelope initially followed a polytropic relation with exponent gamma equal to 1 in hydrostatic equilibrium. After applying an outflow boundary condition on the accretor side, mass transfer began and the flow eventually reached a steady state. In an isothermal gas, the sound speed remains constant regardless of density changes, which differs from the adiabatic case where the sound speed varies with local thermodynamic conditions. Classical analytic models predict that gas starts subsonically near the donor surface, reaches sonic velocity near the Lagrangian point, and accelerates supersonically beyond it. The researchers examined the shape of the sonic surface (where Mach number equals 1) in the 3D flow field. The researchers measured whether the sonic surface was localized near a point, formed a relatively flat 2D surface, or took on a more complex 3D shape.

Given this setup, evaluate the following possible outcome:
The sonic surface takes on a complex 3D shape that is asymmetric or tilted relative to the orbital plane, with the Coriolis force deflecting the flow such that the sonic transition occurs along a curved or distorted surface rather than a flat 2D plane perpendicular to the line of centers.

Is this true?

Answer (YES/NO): NO